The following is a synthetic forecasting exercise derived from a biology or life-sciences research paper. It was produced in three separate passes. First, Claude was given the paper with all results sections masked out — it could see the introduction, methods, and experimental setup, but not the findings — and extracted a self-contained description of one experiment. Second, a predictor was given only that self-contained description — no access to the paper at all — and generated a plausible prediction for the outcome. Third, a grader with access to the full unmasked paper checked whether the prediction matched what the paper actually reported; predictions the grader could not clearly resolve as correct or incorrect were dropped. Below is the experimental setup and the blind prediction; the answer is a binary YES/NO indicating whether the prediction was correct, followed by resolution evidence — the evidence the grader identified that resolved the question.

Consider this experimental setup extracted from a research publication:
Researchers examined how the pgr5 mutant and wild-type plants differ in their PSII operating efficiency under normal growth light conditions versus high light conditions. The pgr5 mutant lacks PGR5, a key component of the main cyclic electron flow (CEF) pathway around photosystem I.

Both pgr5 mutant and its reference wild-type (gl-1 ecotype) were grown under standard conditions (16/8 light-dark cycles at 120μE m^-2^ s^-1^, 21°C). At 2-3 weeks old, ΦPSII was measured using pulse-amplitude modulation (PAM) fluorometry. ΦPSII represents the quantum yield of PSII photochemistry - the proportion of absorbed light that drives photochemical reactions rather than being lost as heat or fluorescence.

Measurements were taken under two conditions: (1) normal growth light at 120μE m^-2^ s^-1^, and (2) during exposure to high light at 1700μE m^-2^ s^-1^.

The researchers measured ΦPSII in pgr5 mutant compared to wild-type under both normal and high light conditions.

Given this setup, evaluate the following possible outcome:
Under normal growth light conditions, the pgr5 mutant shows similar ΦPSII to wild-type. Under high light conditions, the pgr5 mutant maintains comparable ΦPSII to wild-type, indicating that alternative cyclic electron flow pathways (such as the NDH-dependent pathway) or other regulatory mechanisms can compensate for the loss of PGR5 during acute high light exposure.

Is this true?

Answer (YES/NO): NO